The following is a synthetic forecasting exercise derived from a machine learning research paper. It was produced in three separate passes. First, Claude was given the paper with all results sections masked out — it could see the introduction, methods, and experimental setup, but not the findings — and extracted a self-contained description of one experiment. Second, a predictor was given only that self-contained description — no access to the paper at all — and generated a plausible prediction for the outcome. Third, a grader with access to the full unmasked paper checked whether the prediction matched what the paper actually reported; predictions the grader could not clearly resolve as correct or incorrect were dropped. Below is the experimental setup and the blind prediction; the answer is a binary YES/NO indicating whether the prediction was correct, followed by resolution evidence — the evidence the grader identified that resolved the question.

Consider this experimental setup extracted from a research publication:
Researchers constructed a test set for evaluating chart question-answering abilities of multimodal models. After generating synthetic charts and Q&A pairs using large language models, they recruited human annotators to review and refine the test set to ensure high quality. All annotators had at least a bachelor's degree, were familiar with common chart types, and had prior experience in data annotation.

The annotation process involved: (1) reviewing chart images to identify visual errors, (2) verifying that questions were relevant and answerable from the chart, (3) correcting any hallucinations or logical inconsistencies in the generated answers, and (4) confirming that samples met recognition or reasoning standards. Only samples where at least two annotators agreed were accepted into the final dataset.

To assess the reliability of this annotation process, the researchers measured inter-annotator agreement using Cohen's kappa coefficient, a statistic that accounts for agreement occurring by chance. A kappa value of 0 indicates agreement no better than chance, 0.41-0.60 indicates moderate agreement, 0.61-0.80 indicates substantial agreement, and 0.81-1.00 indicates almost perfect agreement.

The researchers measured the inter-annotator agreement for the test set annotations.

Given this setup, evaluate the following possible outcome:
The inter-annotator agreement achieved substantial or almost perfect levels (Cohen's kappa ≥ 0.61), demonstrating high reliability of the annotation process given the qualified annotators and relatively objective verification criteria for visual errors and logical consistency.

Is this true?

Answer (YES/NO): YES